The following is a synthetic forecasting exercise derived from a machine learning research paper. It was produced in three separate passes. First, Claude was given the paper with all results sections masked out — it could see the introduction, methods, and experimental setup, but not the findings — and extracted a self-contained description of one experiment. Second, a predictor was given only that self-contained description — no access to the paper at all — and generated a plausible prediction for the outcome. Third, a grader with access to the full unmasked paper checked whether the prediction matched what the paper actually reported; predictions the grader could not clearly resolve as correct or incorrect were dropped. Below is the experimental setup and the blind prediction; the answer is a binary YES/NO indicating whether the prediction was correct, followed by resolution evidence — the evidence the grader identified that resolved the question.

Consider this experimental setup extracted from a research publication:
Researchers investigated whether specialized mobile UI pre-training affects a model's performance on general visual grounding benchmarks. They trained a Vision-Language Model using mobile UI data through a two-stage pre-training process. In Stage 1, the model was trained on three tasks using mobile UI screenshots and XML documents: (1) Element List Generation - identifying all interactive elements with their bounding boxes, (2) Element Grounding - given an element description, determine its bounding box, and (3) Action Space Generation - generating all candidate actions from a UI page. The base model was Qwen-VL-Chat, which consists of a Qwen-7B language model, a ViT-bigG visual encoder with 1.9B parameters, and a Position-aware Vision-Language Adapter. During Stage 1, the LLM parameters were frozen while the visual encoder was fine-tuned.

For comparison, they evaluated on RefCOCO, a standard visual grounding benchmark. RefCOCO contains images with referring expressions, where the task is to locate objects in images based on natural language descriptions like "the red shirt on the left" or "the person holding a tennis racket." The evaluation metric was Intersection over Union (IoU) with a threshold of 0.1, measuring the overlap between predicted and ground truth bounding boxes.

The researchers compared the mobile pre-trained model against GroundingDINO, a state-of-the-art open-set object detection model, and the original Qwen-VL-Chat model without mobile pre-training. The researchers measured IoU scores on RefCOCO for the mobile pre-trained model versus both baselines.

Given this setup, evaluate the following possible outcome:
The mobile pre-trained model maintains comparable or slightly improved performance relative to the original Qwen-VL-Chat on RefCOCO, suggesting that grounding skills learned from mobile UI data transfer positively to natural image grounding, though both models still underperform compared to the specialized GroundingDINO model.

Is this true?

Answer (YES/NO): NO